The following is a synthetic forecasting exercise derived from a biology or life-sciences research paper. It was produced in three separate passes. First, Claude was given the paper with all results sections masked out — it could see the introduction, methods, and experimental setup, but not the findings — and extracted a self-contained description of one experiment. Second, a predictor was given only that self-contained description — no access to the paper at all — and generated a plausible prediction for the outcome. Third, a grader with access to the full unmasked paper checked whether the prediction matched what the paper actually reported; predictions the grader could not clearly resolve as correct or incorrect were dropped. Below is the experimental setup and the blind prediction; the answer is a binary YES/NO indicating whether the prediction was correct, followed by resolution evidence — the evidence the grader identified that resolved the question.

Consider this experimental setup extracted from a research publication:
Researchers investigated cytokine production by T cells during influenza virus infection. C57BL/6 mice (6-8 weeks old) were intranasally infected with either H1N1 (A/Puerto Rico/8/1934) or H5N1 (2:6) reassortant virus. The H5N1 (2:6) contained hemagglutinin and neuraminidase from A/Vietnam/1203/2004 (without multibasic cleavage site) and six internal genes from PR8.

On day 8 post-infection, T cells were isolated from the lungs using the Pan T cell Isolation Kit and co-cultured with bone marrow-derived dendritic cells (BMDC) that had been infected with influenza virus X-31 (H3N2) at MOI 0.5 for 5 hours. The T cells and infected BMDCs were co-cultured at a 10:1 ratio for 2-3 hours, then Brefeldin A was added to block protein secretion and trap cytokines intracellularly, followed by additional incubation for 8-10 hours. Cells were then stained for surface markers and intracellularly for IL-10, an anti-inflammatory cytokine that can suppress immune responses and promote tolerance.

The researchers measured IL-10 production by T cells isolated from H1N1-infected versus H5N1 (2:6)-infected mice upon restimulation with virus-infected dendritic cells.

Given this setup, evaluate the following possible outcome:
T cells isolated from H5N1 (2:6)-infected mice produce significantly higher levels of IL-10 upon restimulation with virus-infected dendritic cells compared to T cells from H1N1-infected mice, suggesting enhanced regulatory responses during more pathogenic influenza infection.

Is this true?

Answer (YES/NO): YES